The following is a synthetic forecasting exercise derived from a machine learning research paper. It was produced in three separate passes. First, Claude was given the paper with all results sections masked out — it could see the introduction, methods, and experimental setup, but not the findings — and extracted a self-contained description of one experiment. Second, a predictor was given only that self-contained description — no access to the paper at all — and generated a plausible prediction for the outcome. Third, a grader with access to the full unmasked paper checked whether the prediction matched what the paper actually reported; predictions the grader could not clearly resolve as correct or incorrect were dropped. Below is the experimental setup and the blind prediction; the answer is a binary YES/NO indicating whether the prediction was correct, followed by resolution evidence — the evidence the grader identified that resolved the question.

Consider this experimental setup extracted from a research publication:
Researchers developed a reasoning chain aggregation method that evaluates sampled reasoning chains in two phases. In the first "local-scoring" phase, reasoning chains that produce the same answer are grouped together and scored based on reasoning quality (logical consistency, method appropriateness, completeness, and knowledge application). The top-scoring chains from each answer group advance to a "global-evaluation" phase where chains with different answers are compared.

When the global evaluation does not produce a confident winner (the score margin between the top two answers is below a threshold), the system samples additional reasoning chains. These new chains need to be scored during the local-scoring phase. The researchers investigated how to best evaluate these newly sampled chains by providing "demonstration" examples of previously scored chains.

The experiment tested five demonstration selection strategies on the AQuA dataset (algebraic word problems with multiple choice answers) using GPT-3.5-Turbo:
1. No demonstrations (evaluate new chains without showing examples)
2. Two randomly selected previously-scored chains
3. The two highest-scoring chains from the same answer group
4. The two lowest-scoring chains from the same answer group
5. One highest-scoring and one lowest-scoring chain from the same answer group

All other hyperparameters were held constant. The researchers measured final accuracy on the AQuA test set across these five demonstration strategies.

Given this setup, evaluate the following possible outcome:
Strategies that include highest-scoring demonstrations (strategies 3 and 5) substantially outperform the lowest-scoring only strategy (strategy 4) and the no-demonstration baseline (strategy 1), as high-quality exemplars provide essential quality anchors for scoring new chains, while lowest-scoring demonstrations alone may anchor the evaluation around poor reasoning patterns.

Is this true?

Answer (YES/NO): NO